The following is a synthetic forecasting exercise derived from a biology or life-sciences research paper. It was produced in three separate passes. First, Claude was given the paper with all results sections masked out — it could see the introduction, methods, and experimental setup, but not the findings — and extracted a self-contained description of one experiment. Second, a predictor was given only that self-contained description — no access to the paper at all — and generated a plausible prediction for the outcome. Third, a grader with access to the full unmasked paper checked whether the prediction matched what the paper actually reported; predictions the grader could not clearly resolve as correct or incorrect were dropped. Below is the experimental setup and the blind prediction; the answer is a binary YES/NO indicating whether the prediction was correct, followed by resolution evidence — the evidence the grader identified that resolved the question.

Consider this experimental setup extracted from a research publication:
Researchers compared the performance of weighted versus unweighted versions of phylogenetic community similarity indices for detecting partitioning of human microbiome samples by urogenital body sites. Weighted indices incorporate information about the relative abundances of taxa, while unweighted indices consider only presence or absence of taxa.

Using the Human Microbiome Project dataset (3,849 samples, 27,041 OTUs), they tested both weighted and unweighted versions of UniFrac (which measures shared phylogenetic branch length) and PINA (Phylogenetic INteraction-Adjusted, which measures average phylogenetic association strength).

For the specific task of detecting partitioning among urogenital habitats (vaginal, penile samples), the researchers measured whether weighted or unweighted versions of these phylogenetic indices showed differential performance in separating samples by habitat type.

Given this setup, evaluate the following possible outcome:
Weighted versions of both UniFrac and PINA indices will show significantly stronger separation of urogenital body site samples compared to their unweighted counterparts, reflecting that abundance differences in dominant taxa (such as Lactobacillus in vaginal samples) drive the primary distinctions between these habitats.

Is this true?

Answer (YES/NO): NO